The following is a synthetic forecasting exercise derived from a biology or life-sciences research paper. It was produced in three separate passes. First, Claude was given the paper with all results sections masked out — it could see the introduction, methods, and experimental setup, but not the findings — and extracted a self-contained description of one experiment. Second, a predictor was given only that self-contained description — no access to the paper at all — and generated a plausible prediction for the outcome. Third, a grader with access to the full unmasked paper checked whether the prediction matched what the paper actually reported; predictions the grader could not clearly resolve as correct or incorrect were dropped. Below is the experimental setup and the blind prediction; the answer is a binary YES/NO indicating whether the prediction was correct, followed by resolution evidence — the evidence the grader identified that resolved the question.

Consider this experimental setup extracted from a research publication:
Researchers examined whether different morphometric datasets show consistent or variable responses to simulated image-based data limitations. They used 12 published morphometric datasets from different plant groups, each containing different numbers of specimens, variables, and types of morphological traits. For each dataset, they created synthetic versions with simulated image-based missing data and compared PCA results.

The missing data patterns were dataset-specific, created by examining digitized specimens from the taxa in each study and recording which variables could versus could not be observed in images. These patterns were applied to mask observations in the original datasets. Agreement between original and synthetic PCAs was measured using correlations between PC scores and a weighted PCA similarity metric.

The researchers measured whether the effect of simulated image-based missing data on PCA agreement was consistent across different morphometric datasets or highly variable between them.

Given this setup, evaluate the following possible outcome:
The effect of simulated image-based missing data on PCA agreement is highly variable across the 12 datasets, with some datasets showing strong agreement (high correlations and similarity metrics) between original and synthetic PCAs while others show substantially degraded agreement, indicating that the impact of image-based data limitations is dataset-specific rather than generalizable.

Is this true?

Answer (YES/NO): YES